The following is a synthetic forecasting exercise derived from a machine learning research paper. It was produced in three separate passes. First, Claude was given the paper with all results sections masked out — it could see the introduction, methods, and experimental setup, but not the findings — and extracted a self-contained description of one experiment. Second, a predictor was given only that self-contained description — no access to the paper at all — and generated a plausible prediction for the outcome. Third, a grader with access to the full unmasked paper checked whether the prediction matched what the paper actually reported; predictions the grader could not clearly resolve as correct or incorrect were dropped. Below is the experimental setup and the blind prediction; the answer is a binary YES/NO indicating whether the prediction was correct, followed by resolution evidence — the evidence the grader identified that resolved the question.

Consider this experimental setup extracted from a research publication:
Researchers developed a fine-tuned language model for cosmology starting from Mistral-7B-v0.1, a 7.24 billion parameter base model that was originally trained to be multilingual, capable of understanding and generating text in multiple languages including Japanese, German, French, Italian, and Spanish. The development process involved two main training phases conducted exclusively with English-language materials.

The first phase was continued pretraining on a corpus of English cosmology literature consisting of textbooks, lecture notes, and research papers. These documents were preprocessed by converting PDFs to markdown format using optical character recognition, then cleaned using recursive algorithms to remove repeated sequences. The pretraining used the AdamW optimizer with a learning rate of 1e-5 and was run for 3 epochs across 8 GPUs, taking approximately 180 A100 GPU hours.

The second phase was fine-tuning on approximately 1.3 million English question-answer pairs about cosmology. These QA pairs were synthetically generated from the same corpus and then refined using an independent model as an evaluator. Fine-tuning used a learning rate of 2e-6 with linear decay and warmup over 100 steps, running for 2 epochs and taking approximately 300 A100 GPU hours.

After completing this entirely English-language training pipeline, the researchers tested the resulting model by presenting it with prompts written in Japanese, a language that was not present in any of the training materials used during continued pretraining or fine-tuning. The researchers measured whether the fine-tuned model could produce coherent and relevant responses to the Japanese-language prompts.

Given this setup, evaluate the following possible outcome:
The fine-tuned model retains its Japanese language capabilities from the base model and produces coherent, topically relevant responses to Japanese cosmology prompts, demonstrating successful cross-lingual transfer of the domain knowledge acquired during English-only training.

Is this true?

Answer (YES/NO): NO